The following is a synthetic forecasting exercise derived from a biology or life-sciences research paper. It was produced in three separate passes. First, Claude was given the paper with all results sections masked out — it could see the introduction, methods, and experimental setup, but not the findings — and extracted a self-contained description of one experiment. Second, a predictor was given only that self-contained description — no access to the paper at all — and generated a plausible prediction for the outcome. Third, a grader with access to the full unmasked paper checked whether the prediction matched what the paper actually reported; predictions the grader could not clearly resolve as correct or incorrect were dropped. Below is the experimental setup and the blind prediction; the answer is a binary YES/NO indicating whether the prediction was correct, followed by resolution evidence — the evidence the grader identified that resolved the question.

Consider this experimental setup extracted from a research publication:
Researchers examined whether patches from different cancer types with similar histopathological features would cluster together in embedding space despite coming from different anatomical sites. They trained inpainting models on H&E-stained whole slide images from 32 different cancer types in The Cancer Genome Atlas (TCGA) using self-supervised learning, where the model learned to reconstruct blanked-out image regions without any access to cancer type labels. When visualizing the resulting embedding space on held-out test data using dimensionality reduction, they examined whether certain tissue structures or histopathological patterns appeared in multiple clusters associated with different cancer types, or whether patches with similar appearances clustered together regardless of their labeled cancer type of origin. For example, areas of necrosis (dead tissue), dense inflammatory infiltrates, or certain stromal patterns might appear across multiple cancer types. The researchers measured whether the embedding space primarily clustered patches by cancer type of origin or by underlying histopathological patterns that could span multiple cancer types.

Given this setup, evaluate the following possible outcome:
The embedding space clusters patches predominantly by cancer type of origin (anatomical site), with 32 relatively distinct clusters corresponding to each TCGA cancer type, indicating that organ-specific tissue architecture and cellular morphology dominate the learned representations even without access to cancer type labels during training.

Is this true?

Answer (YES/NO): NO